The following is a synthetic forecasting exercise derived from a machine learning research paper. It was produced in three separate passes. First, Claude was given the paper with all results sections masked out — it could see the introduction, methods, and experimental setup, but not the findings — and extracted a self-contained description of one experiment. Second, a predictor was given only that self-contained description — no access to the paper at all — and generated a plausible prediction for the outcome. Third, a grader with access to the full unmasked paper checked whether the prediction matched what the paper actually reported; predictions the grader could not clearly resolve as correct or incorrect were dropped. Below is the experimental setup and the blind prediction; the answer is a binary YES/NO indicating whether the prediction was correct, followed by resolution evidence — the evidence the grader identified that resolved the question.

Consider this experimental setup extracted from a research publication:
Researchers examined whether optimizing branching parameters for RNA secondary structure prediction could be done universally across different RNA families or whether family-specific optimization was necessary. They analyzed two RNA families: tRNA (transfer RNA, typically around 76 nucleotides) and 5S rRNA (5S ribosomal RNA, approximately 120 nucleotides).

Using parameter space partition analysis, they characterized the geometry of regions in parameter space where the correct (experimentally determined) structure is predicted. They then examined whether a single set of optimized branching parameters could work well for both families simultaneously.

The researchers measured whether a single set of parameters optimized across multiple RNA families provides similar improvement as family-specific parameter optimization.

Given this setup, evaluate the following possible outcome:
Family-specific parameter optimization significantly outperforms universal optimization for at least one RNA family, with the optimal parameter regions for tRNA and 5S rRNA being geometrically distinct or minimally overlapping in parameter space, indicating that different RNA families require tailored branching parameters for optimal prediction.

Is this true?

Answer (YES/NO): YES